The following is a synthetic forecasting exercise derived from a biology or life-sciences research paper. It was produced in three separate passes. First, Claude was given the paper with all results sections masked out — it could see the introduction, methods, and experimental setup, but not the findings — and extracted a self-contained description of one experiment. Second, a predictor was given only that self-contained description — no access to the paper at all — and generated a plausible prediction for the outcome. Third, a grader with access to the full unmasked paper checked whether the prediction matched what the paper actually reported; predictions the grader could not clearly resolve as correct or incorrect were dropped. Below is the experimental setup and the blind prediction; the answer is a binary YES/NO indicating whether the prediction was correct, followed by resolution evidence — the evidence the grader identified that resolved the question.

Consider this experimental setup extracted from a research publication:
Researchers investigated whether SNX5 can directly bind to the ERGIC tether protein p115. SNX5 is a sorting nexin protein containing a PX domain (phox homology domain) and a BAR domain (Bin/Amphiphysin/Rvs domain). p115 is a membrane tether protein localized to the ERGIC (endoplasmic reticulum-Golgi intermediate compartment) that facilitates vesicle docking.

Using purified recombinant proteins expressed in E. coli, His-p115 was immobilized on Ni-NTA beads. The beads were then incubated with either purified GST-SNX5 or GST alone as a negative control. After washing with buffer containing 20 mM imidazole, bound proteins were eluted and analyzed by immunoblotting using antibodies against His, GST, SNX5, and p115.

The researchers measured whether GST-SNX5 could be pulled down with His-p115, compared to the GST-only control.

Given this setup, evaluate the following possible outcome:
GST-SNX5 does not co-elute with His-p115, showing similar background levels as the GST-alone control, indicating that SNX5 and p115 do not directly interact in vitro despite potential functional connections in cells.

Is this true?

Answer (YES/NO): NO